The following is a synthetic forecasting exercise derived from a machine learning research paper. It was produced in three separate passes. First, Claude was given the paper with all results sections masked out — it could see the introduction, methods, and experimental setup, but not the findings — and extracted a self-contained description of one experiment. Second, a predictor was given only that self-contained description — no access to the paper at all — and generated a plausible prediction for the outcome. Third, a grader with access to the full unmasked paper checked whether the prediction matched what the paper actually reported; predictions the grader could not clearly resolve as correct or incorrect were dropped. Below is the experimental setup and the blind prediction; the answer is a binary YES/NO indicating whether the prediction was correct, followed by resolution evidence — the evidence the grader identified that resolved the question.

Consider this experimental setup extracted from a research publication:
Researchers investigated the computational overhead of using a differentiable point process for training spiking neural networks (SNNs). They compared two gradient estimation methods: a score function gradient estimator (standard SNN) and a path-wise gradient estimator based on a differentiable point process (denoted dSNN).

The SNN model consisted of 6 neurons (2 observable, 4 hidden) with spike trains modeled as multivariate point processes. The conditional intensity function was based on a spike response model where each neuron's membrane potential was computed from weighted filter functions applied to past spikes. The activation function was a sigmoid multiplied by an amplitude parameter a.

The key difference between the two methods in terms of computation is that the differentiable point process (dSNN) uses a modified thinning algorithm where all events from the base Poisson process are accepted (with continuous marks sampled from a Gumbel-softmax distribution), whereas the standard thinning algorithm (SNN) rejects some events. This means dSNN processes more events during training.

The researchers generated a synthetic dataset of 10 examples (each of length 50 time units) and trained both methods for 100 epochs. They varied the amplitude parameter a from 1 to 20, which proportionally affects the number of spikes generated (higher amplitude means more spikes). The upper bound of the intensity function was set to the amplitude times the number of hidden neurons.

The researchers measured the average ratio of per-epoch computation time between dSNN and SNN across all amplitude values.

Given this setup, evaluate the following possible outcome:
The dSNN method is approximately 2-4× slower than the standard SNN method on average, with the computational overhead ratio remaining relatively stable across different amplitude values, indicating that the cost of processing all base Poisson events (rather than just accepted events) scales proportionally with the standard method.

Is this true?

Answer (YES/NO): YES